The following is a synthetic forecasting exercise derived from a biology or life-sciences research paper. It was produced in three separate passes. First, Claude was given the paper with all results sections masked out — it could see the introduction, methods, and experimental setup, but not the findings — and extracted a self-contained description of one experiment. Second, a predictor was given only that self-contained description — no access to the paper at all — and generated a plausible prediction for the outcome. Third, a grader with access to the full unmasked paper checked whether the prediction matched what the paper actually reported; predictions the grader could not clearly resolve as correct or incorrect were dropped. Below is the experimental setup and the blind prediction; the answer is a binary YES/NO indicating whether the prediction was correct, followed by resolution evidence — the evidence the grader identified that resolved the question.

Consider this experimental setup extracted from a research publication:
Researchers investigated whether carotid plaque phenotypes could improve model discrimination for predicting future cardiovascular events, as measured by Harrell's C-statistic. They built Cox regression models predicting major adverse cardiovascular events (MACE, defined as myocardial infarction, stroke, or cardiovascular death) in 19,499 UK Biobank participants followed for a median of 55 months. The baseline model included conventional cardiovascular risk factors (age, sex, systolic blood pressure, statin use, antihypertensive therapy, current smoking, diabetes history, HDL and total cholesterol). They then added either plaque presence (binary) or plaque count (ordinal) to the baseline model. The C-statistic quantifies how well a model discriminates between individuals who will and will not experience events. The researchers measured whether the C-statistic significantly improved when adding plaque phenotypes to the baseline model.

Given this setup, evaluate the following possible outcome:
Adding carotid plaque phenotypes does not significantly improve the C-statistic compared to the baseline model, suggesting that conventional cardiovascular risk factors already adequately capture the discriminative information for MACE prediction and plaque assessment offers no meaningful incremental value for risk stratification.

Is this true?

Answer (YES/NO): NO